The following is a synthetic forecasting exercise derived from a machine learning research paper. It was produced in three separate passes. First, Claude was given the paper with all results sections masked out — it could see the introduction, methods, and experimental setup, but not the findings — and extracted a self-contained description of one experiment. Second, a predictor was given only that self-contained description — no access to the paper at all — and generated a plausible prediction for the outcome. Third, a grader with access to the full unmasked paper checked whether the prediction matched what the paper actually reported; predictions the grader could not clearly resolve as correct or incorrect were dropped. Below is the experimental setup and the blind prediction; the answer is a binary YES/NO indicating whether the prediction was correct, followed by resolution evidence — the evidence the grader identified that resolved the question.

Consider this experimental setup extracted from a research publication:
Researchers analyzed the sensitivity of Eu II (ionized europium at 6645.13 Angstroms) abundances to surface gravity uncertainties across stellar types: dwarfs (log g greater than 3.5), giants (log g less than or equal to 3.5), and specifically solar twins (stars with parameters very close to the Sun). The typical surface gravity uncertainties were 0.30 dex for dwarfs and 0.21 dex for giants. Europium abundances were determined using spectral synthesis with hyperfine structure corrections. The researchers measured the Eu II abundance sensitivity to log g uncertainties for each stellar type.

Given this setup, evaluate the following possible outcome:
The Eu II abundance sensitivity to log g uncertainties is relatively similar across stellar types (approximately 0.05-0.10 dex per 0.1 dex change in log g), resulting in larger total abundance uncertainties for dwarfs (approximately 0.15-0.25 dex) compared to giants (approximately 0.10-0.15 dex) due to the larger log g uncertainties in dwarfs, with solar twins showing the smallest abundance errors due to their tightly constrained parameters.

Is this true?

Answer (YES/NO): NO